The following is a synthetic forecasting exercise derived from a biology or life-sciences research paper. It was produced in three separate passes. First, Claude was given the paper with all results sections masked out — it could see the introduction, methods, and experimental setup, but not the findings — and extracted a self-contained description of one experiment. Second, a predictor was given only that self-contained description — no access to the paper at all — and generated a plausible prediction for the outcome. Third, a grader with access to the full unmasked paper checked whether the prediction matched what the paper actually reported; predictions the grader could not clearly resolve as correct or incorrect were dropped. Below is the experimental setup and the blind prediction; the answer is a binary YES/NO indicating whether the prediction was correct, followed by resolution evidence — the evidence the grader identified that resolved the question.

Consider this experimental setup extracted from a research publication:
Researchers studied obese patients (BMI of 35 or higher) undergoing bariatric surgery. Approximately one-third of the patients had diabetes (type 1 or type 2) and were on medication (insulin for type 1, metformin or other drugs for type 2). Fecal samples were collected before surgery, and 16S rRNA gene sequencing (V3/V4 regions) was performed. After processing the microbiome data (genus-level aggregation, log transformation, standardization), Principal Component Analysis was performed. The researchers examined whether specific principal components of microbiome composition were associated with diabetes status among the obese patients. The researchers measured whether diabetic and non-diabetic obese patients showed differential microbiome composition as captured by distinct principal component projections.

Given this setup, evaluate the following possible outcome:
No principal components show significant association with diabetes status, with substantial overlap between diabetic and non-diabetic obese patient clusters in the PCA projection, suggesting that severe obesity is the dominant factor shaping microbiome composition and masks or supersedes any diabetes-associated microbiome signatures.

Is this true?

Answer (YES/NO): NO